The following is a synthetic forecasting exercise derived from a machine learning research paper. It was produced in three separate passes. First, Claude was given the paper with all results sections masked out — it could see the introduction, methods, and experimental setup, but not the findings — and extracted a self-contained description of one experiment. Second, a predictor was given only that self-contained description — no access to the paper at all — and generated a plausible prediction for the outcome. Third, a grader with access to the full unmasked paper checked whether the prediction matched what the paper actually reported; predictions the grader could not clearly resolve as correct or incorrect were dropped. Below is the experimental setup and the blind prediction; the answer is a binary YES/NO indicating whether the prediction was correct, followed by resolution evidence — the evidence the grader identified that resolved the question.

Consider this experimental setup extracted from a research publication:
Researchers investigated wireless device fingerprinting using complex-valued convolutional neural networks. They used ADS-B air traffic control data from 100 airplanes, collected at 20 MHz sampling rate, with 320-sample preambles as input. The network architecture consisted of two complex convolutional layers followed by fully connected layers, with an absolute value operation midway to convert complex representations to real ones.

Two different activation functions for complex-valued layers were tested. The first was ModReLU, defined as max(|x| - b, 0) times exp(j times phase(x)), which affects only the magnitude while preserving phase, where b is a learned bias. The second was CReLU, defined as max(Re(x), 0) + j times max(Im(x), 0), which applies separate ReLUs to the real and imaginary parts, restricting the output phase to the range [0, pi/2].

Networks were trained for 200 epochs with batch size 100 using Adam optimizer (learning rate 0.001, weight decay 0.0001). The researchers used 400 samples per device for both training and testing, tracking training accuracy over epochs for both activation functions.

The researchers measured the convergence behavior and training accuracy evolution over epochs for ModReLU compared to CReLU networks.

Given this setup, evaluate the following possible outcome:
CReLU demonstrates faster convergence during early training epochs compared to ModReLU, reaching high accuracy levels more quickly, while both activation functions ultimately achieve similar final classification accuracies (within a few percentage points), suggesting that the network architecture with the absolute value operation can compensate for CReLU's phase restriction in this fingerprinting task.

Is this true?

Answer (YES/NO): NO